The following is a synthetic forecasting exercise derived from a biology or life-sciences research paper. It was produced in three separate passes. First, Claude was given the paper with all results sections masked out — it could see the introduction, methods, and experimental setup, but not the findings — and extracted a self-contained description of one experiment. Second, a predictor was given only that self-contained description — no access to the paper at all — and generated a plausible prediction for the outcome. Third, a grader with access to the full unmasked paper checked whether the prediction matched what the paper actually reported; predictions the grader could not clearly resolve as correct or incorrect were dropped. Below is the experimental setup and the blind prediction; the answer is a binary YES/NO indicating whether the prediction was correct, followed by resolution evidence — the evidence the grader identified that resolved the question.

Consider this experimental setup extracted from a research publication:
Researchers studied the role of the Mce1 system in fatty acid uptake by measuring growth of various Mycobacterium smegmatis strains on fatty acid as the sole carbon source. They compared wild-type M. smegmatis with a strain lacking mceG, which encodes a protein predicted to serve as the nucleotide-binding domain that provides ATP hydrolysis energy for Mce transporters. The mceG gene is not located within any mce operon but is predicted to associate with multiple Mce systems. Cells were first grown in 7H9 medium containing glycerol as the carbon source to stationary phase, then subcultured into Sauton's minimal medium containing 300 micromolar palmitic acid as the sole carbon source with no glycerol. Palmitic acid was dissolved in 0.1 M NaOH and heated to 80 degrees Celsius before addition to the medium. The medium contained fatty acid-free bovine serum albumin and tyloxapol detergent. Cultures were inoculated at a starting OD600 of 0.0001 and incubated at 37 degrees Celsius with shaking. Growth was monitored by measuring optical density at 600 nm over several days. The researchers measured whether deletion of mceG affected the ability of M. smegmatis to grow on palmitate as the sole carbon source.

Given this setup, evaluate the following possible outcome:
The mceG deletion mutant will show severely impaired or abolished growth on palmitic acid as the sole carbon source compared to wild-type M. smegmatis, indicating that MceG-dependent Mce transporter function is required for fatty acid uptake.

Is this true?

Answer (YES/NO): YES